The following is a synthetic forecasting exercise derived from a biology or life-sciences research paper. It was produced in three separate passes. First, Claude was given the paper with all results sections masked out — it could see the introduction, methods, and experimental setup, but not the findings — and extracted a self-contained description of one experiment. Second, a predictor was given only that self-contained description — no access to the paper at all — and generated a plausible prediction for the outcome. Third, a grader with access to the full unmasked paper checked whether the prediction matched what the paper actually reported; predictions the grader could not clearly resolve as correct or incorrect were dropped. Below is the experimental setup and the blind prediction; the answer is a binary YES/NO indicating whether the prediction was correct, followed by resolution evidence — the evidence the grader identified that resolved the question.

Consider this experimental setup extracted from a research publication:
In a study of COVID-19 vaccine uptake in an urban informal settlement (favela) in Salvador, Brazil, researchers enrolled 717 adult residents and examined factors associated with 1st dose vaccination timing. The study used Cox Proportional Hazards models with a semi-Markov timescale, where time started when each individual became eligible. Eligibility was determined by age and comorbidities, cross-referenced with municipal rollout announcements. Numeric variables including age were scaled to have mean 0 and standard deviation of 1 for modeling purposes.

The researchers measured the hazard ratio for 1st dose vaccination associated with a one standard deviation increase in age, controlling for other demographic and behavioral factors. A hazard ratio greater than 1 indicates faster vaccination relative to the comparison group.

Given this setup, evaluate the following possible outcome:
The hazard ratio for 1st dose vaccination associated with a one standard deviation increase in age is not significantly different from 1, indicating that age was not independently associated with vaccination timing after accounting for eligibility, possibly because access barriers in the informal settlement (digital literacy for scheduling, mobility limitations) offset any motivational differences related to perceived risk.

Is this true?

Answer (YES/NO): NO